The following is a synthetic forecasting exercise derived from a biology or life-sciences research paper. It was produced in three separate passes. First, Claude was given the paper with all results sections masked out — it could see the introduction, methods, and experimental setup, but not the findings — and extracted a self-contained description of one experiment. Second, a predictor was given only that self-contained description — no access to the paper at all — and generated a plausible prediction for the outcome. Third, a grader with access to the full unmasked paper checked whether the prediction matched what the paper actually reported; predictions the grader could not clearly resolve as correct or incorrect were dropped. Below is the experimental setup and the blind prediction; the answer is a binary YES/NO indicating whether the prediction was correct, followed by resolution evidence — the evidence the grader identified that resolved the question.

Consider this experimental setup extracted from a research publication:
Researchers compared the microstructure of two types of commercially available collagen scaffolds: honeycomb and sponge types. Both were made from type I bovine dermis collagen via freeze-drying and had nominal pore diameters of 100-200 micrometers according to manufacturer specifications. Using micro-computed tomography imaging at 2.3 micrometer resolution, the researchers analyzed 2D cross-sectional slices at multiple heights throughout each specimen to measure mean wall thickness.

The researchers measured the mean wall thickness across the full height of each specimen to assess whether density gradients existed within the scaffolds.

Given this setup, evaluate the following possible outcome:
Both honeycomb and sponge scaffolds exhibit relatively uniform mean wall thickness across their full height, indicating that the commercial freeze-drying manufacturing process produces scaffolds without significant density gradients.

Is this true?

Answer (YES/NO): YES